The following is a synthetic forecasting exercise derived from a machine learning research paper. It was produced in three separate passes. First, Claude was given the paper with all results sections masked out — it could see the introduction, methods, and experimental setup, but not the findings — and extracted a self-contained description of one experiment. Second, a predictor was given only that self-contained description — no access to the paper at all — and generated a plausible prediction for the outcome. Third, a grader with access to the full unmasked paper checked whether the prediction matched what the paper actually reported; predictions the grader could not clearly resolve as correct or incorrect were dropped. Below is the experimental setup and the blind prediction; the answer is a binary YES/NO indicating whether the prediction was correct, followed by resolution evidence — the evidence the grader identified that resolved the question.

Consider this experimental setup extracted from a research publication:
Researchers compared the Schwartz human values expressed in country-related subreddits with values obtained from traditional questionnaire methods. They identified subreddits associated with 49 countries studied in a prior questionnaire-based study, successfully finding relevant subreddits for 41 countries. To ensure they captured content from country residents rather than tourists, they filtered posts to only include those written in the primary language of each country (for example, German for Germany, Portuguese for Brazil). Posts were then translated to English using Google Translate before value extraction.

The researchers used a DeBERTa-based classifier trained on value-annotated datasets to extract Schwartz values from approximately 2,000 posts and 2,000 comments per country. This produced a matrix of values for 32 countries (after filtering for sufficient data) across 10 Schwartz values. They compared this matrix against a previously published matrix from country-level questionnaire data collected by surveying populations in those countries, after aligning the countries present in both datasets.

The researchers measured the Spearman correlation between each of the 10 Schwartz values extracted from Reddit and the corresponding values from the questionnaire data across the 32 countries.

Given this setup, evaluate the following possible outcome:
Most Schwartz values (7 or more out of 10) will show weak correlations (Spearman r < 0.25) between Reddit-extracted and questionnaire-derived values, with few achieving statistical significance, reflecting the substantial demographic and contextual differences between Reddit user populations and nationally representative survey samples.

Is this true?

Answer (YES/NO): YES